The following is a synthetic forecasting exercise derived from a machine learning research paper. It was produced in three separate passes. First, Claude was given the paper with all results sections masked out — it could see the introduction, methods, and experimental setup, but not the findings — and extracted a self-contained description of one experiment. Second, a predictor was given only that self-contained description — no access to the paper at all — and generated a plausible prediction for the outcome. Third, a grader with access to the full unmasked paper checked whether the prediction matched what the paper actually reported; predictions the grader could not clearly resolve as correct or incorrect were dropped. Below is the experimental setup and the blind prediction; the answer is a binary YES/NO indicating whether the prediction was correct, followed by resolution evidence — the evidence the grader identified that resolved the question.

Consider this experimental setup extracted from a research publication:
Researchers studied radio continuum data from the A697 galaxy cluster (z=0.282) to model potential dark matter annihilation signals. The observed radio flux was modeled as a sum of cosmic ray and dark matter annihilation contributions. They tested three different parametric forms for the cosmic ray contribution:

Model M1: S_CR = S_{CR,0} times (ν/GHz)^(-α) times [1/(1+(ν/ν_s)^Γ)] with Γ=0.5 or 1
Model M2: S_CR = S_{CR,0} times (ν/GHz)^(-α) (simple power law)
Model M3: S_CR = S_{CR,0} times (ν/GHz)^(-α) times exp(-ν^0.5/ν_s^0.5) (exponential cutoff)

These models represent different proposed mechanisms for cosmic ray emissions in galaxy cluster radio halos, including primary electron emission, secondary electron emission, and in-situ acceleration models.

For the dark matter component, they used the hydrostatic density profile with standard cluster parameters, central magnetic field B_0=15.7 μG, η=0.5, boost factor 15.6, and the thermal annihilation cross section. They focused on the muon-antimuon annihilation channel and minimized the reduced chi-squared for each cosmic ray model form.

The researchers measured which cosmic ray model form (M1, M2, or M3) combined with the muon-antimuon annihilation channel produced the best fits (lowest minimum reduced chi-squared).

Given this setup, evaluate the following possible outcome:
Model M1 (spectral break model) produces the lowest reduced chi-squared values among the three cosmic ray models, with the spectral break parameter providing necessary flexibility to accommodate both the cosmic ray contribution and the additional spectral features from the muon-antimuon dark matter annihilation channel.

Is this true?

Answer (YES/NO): NO